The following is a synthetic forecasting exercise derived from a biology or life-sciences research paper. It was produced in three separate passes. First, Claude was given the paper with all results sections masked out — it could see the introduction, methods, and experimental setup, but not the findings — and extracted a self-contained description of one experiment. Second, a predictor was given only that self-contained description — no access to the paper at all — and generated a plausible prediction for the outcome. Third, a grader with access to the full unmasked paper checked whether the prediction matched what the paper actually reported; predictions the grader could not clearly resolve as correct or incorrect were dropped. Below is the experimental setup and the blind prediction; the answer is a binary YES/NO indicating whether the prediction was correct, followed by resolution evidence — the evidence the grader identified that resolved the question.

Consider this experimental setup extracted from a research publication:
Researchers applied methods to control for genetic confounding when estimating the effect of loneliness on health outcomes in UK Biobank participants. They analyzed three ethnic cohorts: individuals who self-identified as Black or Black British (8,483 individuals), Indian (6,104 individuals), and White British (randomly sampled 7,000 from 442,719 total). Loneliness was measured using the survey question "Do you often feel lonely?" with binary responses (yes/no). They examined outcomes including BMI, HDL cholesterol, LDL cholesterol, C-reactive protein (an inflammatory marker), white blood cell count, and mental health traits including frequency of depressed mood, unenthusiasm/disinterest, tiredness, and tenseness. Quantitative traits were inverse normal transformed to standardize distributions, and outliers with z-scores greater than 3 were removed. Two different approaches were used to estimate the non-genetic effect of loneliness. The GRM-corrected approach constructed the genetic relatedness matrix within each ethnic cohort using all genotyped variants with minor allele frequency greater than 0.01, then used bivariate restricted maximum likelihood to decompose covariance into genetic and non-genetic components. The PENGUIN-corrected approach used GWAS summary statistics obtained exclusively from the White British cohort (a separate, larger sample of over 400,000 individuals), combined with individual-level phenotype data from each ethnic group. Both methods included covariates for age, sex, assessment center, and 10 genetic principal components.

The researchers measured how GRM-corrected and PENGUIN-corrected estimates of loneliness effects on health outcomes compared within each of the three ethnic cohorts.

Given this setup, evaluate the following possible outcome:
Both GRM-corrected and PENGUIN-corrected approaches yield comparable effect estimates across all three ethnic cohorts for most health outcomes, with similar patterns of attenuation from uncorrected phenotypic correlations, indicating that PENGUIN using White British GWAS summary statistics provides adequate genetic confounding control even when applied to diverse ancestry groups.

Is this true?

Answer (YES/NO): NO